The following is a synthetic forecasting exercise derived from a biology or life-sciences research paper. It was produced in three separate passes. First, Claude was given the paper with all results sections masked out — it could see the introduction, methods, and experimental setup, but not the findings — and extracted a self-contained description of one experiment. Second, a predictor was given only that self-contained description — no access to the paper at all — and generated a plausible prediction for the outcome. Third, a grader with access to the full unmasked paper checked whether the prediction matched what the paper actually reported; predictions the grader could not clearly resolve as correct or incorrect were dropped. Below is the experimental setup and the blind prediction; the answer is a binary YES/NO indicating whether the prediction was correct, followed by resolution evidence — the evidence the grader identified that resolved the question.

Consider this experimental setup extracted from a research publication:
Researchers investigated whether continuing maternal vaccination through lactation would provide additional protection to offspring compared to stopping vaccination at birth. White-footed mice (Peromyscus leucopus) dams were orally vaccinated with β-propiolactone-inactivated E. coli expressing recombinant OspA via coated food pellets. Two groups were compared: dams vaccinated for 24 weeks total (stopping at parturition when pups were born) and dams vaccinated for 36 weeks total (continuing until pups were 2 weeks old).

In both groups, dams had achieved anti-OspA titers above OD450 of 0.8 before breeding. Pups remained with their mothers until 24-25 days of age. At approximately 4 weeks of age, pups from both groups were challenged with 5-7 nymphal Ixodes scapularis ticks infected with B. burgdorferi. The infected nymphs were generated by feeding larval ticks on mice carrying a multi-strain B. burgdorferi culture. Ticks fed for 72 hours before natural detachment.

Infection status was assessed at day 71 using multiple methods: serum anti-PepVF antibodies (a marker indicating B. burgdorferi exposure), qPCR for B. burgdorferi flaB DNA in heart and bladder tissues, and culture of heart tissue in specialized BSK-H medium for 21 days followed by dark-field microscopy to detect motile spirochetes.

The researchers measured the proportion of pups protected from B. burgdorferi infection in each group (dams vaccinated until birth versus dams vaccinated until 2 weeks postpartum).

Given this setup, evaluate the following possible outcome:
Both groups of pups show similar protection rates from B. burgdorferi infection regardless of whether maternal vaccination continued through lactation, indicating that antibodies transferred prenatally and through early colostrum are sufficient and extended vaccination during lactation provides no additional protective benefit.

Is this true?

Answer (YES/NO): NO